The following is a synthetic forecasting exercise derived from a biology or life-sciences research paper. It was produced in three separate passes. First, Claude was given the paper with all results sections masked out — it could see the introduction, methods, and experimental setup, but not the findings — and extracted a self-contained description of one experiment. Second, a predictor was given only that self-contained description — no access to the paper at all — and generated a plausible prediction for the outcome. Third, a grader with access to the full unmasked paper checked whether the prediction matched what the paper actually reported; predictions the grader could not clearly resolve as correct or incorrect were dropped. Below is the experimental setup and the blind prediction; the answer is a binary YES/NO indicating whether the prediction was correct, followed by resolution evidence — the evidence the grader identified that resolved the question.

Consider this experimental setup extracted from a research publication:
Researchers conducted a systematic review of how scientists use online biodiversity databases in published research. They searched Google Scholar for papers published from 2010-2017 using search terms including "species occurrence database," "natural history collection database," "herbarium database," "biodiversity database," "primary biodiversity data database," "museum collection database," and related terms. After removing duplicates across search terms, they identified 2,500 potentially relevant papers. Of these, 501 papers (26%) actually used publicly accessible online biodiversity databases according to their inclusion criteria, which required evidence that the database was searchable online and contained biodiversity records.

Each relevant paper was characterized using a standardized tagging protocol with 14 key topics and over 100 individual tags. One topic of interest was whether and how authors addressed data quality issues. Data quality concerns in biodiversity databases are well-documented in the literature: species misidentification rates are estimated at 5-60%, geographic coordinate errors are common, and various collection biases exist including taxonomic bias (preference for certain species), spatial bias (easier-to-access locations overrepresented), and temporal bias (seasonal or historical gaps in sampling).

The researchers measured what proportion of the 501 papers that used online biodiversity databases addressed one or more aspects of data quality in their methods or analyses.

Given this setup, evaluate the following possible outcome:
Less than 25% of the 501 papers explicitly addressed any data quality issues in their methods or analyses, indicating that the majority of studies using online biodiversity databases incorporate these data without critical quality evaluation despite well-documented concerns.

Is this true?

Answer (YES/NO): NO